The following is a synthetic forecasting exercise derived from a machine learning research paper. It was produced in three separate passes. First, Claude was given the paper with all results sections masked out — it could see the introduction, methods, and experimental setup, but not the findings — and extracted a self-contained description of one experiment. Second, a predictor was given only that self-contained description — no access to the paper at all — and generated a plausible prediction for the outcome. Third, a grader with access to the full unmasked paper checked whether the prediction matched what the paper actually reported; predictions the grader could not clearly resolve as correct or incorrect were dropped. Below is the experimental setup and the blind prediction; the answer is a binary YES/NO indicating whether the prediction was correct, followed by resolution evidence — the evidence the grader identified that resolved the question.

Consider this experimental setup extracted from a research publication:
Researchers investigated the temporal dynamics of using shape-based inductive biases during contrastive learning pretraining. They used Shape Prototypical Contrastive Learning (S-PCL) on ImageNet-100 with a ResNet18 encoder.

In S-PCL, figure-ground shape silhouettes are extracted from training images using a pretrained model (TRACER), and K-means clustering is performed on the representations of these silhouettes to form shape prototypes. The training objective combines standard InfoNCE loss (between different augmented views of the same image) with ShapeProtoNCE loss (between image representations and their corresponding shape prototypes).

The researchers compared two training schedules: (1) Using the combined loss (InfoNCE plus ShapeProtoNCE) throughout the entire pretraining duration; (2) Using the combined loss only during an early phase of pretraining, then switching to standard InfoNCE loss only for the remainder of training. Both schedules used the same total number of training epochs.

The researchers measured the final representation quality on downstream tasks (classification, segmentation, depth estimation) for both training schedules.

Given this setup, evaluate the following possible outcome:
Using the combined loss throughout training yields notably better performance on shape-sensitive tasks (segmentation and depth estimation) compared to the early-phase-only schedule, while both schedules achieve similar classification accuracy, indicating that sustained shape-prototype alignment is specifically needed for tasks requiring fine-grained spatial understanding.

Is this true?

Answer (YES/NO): NO